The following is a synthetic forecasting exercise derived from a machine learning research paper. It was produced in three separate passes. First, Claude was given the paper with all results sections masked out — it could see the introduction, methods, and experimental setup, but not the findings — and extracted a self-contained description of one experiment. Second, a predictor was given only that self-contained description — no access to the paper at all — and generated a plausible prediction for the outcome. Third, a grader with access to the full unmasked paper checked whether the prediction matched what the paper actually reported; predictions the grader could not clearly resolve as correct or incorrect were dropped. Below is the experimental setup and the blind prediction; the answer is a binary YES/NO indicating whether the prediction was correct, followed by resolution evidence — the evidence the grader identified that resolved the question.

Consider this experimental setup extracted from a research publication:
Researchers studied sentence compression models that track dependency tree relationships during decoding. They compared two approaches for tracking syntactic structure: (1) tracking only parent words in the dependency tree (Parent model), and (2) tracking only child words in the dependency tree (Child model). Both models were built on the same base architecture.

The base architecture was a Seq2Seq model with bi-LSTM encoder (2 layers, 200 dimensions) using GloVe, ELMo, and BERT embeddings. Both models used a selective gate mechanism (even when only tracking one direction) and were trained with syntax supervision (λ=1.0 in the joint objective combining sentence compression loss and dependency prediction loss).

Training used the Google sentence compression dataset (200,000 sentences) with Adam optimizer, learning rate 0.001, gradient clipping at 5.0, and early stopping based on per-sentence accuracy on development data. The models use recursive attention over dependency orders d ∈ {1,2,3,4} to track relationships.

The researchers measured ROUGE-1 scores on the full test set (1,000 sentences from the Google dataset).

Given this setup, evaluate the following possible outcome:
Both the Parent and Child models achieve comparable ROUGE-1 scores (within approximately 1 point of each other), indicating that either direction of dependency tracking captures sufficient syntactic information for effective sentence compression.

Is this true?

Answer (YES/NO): NO